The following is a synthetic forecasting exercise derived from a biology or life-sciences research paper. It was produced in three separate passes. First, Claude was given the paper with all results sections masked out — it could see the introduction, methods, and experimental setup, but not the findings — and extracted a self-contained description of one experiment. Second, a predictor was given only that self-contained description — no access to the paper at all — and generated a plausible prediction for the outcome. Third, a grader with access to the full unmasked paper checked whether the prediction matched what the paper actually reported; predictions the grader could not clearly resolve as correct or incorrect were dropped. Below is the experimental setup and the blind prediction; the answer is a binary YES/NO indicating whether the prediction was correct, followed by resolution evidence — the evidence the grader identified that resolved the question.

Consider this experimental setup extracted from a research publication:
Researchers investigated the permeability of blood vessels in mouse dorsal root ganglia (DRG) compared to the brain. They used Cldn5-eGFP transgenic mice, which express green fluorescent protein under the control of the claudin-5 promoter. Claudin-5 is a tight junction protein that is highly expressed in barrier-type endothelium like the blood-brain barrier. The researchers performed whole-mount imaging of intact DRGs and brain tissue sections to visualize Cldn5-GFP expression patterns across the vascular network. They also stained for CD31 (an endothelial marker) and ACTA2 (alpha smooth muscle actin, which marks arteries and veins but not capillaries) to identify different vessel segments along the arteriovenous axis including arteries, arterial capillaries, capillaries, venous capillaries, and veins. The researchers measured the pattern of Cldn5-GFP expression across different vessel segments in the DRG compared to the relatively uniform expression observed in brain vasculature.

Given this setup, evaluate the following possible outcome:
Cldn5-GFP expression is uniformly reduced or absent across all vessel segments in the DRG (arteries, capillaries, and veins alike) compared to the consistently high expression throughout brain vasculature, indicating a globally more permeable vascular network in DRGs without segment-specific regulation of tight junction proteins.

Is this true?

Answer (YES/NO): NO